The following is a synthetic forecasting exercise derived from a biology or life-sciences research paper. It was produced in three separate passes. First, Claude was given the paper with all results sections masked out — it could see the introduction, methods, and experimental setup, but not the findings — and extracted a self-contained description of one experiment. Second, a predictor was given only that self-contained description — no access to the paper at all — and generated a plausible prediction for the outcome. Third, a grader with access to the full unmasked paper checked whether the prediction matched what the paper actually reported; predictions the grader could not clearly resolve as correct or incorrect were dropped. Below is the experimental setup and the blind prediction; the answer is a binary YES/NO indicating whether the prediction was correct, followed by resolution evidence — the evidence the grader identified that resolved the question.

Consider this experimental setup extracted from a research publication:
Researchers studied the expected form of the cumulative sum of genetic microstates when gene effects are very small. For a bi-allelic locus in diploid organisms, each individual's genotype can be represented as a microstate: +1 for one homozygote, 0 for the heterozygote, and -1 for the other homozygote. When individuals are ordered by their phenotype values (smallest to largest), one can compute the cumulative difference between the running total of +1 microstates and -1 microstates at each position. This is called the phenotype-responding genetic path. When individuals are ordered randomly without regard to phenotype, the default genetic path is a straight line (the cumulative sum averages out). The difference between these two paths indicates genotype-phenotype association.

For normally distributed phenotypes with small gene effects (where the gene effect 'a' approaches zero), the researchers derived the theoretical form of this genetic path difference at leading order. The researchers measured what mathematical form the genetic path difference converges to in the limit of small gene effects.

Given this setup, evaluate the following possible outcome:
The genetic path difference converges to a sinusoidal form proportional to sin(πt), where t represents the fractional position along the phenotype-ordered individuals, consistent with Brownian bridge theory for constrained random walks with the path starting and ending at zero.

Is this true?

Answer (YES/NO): NO